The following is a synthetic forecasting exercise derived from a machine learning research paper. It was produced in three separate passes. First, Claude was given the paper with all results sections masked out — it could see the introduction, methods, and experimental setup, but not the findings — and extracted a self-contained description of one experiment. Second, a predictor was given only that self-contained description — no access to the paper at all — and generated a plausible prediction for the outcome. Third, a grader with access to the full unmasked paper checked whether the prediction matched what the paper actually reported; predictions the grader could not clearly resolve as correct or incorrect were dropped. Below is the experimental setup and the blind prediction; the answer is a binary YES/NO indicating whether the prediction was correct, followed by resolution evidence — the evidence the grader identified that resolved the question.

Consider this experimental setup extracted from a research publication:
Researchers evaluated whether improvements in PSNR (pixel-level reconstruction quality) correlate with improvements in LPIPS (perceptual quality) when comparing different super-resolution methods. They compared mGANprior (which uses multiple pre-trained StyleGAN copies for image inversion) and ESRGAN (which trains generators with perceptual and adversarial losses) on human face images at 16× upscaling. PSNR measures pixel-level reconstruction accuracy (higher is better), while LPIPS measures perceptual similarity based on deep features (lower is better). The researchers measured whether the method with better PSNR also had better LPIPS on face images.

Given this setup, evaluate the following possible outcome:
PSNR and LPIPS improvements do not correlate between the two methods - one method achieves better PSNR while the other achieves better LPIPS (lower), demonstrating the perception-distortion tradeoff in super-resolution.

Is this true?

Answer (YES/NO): NO